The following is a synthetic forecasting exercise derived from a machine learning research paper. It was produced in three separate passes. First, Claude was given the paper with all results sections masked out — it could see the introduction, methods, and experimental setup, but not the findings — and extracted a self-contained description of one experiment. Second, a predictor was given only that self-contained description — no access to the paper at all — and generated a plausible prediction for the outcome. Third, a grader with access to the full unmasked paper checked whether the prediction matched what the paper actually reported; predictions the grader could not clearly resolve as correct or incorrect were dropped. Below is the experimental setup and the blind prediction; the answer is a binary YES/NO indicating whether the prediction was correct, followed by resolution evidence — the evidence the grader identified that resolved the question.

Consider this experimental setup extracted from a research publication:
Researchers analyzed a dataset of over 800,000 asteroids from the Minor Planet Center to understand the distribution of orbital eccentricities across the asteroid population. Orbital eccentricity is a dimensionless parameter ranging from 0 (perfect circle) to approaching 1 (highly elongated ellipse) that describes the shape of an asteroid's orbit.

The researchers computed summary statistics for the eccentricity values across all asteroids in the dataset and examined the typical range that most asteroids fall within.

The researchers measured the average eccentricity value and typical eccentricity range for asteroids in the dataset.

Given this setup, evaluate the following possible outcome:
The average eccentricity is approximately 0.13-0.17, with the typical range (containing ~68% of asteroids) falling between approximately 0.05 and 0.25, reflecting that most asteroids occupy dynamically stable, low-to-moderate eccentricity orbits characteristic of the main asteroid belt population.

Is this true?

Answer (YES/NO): NO